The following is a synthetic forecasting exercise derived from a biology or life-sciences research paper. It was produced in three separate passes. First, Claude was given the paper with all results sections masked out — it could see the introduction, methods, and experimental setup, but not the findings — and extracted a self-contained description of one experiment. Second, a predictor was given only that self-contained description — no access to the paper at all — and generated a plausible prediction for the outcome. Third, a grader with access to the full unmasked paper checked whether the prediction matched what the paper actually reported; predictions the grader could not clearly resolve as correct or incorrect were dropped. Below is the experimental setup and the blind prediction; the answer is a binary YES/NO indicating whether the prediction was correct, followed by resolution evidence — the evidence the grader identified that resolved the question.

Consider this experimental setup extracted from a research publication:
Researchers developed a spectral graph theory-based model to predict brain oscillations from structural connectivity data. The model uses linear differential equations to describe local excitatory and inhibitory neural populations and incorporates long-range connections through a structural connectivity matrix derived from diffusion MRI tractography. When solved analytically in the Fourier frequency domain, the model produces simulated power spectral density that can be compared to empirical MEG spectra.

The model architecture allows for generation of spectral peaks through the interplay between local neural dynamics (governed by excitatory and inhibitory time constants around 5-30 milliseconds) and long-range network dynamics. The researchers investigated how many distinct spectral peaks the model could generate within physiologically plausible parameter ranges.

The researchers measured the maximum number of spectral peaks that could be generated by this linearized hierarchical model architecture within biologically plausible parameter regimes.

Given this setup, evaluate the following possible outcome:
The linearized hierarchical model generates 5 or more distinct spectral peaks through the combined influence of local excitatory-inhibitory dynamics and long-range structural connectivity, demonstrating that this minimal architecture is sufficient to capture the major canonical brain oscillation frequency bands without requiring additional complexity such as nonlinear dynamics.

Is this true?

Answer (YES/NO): NO